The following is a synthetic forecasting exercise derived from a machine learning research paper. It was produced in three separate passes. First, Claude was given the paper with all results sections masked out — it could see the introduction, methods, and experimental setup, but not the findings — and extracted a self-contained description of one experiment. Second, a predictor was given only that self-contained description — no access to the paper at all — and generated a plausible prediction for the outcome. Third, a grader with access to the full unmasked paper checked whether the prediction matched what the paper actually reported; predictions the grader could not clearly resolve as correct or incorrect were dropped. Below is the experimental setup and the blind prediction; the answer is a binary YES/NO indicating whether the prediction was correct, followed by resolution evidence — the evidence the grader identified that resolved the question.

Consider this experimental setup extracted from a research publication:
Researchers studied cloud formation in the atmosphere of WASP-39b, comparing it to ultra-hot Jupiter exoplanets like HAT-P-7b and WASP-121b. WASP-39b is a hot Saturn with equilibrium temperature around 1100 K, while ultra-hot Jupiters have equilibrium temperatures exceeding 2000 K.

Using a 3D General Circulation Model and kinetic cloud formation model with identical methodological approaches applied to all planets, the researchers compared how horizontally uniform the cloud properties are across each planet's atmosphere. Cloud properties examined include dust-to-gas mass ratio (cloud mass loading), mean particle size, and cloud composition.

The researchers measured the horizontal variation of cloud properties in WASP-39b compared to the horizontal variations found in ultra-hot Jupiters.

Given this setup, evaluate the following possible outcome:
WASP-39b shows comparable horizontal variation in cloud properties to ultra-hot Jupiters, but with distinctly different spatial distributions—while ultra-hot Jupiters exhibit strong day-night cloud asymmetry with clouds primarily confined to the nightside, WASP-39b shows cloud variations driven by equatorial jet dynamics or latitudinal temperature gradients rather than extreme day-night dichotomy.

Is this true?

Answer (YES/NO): NO